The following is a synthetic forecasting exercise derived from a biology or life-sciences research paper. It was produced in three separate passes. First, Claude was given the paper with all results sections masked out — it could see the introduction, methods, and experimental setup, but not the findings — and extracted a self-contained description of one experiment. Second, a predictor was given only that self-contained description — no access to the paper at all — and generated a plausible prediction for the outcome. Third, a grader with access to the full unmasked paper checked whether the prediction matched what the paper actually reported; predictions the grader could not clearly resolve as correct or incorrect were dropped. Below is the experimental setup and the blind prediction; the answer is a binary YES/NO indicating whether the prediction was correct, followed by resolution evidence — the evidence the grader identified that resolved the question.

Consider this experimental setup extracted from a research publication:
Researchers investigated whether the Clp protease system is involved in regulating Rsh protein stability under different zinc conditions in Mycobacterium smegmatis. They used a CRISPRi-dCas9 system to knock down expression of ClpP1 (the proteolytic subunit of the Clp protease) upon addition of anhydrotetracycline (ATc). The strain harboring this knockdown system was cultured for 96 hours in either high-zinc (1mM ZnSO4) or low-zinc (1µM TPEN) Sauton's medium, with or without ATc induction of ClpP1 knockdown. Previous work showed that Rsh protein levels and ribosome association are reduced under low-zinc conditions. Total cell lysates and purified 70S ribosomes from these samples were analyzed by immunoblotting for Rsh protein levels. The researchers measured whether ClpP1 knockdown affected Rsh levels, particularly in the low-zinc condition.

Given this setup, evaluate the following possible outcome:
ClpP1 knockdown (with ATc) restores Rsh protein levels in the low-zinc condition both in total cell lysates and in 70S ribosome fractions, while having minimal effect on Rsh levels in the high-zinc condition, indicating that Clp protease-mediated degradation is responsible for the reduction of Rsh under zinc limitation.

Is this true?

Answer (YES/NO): NO